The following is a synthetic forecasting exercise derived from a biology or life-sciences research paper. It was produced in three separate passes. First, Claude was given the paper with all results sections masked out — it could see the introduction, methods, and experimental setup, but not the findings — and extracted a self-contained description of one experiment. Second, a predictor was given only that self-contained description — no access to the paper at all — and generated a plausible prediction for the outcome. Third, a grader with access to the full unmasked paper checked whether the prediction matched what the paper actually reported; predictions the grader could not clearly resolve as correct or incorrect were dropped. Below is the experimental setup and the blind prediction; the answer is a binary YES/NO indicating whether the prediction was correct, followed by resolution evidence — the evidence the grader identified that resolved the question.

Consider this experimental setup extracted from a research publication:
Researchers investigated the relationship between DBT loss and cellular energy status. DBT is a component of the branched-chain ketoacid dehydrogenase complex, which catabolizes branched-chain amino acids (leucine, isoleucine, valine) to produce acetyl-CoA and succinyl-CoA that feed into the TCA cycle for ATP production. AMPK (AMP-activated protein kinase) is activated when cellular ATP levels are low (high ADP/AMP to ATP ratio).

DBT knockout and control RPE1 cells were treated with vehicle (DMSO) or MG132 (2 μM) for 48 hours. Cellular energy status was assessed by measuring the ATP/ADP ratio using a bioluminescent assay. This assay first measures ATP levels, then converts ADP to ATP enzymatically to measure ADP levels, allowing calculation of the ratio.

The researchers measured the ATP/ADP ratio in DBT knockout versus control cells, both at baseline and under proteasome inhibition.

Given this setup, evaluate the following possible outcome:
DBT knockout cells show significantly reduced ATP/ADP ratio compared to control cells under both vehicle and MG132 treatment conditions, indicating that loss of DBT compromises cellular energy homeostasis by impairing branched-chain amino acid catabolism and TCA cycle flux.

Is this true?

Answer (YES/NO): NO